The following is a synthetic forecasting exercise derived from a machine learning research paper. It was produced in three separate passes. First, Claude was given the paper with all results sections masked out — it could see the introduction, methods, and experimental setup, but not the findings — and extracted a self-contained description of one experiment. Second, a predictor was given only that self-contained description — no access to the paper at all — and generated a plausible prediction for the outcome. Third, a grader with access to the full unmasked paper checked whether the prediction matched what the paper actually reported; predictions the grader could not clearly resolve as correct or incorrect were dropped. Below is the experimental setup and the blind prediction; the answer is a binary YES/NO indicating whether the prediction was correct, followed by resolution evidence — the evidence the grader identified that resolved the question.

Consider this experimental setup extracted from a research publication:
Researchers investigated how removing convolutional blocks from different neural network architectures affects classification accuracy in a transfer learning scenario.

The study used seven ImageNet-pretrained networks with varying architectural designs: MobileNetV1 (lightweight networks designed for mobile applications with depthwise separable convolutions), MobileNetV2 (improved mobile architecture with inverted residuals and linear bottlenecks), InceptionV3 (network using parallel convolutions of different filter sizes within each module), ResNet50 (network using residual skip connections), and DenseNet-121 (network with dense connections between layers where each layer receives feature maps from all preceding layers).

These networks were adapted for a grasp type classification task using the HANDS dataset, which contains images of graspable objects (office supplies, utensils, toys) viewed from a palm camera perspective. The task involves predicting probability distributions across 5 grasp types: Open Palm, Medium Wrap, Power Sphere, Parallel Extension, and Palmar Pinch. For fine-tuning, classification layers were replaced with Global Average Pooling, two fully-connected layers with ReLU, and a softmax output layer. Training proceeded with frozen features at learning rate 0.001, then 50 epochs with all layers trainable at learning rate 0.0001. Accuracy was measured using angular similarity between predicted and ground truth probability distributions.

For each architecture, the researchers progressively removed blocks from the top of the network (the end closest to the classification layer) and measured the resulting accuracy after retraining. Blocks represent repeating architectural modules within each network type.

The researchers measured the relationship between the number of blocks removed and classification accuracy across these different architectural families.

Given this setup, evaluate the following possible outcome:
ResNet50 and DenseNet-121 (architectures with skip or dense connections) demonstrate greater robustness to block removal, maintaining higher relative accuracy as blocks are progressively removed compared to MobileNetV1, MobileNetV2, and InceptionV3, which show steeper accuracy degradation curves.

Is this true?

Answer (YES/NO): NO